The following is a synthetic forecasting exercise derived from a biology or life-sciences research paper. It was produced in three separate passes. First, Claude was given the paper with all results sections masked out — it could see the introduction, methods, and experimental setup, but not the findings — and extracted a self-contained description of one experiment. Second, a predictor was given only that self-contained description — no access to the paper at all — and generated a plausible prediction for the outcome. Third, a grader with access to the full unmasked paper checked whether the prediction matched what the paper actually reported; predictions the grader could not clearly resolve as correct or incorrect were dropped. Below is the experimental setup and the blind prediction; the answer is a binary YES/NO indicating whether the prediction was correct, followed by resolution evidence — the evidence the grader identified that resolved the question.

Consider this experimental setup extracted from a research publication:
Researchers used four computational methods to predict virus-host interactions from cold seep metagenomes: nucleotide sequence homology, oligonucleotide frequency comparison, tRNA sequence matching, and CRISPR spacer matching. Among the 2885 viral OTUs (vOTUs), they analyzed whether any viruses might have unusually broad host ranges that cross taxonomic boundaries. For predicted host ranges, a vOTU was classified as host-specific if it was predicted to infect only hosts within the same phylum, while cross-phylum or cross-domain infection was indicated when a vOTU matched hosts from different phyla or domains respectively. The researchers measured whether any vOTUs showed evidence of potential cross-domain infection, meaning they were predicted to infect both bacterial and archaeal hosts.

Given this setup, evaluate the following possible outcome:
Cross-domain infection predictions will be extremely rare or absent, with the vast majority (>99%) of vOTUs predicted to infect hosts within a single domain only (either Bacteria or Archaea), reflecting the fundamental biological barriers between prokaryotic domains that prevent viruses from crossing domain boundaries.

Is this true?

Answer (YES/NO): NO